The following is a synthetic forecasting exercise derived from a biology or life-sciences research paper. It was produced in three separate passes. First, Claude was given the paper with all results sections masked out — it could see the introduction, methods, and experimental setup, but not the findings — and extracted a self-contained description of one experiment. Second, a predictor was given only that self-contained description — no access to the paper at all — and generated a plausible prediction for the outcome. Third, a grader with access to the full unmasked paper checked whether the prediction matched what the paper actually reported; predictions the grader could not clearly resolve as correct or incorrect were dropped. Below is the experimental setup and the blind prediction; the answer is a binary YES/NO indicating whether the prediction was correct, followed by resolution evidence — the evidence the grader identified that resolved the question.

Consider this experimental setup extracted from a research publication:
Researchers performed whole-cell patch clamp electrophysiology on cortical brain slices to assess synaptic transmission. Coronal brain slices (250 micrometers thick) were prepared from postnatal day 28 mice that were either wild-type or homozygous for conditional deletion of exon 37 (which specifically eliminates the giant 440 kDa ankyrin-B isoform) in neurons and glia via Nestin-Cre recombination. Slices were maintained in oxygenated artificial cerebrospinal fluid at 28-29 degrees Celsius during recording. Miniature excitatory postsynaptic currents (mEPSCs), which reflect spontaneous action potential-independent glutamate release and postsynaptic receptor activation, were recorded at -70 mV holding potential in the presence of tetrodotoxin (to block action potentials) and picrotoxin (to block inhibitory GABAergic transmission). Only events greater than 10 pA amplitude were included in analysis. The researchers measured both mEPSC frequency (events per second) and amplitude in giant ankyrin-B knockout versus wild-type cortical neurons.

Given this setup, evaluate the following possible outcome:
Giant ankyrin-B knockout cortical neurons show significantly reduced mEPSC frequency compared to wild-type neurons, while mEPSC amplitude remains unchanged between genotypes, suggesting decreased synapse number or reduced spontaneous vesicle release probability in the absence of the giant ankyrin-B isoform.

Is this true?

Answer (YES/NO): NO